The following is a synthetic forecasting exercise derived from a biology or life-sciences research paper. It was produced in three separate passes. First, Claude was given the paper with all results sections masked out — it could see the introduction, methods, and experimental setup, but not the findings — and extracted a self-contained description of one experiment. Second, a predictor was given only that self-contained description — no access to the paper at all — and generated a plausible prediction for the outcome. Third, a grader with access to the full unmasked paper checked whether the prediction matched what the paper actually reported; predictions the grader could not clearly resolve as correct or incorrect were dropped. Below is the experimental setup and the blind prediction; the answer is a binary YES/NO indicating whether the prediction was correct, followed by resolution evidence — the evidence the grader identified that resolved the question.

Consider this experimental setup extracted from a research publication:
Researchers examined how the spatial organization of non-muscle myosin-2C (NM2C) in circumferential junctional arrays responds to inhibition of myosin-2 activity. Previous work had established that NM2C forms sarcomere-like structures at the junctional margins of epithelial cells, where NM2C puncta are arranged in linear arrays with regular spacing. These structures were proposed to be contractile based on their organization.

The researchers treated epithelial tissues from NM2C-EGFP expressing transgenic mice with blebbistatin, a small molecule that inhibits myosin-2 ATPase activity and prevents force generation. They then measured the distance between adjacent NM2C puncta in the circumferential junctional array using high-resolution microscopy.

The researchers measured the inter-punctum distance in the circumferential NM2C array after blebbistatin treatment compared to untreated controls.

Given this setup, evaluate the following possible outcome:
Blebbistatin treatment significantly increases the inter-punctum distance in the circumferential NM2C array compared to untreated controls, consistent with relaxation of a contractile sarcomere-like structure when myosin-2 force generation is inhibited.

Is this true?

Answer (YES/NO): YES